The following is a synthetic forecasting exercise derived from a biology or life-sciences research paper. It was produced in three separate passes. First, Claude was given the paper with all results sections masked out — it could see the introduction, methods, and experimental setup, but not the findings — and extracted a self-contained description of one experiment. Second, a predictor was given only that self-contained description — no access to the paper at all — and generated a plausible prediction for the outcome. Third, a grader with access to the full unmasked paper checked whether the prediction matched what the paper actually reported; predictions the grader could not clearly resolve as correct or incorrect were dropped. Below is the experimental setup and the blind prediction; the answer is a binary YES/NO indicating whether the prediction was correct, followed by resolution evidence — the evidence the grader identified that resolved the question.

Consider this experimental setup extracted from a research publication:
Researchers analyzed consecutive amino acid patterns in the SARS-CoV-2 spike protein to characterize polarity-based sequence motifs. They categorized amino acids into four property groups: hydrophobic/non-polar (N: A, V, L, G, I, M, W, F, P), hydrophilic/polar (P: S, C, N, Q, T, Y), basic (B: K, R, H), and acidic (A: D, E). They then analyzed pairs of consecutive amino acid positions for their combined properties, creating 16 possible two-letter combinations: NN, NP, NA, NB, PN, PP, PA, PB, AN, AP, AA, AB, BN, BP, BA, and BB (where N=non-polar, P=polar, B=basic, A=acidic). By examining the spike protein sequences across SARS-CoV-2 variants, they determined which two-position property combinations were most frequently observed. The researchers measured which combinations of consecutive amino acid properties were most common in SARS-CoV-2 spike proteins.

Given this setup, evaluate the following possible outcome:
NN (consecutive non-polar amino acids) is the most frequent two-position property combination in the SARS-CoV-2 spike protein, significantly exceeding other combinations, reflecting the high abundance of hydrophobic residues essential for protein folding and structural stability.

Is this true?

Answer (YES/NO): NO